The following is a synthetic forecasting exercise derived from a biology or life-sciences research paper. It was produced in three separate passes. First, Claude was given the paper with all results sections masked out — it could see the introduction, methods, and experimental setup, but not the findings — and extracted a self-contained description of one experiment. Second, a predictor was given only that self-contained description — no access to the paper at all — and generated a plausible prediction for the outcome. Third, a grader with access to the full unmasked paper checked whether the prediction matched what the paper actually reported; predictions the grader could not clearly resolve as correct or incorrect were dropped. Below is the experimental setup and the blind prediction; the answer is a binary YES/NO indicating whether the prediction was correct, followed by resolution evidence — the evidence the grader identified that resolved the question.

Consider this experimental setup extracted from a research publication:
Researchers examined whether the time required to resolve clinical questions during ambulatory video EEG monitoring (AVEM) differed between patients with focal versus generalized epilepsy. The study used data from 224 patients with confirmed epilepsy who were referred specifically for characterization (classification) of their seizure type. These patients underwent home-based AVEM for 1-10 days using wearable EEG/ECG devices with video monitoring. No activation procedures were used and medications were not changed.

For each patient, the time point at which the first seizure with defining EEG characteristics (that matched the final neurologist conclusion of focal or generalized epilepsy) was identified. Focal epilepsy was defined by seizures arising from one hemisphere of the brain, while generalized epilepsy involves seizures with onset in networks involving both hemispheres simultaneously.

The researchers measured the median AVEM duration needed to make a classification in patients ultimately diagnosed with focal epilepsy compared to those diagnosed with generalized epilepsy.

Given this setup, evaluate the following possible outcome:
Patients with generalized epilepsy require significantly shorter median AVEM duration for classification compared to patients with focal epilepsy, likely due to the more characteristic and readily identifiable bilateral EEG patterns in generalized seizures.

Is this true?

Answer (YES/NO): YES